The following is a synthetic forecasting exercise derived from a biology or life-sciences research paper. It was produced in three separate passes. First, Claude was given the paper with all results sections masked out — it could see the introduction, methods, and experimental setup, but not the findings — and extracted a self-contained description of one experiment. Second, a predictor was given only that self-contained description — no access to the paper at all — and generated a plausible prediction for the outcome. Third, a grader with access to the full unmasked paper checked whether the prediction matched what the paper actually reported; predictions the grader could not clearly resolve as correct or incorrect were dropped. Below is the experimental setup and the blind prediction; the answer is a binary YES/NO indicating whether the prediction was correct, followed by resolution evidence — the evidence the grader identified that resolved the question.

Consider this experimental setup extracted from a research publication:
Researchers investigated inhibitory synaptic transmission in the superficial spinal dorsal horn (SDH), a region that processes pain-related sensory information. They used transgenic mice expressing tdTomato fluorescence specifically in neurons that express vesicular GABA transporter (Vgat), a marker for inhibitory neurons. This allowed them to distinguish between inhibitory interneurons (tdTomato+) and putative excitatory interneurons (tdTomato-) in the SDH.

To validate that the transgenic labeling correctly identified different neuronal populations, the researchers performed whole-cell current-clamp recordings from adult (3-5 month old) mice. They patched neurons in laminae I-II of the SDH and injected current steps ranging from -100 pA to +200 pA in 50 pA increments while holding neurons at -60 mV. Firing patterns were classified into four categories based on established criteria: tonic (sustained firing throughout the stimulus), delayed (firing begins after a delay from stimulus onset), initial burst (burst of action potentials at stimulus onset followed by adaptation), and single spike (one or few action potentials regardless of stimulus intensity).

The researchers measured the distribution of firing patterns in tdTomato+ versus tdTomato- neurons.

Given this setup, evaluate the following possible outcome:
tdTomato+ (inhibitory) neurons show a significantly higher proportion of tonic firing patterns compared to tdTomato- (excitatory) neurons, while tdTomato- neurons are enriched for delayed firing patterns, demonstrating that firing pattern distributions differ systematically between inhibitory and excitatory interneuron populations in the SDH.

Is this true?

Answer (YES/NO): YES